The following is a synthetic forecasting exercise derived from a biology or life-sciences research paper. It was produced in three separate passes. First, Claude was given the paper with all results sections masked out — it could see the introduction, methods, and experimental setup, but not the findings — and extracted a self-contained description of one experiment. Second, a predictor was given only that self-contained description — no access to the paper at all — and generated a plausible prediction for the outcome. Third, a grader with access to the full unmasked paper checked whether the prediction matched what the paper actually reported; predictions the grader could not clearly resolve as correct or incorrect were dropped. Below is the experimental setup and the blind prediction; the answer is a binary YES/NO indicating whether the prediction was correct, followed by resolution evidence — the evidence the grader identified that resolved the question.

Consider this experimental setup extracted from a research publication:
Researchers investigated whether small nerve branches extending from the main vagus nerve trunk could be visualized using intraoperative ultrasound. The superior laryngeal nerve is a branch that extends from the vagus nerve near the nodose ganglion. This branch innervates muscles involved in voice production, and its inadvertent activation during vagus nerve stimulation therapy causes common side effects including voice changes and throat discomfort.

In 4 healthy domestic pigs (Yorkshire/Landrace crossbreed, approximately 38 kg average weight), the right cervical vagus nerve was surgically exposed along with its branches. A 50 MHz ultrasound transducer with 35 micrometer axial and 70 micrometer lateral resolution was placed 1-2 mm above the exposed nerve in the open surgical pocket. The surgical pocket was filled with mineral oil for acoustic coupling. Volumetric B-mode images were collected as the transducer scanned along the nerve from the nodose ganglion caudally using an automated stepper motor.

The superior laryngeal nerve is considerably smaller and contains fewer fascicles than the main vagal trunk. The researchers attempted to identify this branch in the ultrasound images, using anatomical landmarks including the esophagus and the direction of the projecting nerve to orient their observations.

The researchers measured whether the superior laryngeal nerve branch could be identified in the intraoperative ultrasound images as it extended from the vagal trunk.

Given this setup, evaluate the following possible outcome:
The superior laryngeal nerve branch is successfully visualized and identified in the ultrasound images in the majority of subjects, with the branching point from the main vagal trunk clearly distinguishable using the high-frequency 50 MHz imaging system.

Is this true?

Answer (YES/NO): YES